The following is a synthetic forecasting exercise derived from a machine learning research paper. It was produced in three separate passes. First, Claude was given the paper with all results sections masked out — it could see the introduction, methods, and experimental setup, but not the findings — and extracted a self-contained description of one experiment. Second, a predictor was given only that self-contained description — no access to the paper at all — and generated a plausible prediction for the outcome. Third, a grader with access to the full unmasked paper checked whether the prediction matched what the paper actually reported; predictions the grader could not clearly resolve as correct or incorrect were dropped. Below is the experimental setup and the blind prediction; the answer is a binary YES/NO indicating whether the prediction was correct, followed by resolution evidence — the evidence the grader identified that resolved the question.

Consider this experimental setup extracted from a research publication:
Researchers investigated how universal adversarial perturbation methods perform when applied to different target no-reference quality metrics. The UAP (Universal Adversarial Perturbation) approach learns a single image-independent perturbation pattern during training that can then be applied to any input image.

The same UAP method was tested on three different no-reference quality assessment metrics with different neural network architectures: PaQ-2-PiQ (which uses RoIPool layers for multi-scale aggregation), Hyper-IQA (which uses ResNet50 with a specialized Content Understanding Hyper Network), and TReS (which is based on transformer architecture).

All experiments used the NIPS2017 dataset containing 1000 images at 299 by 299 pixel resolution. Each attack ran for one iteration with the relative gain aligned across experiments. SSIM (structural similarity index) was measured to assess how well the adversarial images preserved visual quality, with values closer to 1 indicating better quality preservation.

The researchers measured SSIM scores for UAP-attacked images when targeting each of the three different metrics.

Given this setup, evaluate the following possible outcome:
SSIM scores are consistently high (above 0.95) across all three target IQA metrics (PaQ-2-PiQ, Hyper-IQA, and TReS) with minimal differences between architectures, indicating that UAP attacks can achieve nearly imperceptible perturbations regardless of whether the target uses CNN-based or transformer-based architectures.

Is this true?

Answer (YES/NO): NO